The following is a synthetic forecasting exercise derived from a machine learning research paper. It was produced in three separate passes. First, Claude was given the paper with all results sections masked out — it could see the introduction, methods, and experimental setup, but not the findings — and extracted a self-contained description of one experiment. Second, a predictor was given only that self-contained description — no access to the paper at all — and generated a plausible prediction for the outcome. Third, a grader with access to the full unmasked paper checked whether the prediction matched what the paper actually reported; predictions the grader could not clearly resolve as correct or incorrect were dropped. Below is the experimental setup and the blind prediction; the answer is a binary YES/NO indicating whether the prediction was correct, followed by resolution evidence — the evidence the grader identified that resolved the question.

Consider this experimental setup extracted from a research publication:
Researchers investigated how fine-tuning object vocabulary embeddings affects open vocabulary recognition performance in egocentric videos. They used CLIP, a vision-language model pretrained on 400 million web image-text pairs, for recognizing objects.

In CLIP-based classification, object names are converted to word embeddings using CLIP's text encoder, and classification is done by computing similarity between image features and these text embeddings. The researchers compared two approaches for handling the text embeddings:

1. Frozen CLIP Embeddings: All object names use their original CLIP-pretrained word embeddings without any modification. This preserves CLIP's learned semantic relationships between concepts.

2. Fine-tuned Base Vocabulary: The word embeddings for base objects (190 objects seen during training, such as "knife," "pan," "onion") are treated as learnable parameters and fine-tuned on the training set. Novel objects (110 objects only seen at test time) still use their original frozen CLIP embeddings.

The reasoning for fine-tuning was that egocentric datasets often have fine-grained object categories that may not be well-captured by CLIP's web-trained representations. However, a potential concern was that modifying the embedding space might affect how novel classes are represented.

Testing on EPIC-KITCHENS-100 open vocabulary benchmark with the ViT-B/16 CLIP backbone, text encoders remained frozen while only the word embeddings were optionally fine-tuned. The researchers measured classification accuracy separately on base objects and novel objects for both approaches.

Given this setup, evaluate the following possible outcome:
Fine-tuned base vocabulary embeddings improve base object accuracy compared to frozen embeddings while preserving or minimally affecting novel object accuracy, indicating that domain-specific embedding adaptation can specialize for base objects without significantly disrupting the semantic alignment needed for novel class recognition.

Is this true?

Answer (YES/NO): YES